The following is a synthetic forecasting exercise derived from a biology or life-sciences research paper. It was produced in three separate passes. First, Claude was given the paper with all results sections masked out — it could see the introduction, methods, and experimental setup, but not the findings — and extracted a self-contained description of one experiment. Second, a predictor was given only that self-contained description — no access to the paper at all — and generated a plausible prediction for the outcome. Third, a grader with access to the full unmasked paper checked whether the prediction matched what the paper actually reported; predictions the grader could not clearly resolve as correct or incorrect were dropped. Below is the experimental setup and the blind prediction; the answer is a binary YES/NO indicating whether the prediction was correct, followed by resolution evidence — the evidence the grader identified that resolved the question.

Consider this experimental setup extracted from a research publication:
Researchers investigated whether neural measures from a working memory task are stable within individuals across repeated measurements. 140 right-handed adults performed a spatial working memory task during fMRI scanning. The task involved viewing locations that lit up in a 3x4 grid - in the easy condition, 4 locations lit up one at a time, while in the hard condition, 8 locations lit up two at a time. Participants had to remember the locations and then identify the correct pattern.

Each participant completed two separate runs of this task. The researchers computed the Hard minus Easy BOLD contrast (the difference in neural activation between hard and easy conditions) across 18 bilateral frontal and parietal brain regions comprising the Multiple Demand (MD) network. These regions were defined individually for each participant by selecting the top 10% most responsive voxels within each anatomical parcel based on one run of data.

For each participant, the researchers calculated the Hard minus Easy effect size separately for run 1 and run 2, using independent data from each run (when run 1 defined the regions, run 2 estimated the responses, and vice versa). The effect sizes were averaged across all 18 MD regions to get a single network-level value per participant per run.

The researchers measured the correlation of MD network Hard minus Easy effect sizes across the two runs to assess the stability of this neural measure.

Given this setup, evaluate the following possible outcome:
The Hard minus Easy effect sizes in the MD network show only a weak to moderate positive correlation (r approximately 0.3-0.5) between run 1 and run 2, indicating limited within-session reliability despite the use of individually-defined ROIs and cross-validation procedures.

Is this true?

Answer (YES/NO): NO